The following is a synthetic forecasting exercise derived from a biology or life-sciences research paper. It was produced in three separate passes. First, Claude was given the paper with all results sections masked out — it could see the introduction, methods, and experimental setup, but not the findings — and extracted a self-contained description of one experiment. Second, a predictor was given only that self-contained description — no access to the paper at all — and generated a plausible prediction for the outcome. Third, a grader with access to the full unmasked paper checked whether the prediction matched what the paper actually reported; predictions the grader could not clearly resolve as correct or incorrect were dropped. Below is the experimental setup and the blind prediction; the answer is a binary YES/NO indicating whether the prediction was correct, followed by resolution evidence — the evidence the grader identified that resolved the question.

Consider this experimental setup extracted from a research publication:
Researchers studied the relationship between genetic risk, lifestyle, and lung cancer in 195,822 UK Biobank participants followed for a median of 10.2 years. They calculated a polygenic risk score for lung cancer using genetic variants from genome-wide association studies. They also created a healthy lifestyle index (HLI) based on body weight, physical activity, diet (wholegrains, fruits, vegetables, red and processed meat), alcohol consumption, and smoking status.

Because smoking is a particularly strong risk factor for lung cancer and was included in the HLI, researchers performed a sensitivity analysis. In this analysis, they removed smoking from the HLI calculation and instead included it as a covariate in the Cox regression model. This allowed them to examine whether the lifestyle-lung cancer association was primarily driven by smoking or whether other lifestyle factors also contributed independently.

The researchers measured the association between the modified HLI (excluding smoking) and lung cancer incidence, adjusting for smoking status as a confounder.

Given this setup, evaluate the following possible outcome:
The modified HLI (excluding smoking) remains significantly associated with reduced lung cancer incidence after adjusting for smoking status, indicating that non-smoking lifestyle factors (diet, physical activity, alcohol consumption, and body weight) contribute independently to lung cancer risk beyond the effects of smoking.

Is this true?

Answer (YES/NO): YES